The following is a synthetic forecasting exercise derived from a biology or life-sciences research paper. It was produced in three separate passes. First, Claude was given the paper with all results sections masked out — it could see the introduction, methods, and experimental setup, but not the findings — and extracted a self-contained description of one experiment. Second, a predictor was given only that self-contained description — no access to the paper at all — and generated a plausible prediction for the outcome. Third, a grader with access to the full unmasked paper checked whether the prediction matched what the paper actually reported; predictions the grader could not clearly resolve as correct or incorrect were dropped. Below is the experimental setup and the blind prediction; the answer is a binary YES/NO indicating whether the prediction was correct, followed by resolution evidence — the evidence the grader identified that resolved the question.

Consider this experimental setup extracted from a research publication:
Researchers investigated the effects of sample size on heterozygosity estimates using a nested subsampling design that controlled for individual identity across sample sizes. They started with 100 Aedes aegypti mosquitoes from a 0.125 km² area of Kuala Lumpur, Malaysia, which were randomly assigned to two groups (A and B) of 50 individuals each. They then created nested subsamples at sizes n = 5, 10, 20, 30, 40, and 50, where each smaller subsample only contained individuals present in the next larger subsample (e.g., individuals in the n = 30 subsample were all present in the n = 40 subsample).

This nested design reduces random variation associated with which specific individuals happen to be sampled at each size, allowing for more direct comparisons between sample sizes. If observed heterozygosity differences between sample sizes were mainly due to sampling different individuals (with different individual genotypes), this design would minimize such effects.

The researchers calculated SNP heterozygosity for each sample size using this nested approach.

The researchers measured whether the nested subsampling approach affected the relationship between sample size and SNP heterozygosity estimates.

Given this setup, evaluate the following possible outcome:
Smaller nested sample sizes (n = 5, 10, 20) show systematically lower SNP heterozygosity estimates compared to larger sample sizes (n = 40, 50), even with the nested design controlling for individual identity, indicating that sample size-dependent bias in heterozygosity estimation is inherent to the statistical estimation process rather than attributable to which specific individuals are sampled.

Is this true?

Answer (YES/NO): NO